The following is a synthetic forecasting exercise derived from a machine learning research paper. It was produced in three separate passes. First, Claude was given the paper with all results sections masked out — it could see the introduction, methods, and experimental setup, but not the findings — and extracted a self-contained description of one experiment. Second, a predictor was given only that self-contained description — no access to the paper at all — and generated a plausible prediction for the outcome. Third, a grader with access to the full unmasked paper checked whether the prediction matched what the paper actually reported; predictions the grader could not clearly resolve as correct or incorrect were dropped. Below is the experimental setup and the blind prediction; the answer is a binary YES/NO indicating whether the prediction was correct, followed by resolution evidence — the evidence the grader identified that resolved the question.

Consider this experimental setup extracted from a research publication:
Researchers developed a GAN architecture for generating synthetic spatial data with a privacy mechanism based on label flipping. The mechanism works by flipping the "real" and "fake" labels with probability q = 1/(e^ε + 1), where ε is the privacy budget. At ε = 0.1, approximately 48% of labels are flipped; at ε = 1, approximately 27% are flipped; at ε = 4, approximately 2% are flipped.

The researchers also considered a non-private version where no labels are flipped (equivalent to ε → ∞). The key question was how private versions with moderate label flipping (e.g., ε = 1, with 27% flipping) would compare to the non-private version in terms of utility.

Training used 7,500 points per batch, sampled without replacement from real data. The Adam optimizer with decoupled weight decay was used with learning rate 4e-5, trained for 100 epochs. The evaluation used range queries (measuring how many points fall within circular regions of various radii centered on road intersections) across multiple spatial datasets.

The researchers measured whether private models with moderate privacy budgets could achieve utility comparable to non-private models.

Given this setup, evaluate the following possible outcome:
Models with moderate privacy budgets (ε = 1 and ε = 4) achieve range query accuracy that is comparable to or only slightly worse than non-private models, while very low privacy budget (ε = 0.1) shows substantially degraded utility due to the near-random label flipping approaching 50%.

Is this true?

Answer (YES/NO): NO